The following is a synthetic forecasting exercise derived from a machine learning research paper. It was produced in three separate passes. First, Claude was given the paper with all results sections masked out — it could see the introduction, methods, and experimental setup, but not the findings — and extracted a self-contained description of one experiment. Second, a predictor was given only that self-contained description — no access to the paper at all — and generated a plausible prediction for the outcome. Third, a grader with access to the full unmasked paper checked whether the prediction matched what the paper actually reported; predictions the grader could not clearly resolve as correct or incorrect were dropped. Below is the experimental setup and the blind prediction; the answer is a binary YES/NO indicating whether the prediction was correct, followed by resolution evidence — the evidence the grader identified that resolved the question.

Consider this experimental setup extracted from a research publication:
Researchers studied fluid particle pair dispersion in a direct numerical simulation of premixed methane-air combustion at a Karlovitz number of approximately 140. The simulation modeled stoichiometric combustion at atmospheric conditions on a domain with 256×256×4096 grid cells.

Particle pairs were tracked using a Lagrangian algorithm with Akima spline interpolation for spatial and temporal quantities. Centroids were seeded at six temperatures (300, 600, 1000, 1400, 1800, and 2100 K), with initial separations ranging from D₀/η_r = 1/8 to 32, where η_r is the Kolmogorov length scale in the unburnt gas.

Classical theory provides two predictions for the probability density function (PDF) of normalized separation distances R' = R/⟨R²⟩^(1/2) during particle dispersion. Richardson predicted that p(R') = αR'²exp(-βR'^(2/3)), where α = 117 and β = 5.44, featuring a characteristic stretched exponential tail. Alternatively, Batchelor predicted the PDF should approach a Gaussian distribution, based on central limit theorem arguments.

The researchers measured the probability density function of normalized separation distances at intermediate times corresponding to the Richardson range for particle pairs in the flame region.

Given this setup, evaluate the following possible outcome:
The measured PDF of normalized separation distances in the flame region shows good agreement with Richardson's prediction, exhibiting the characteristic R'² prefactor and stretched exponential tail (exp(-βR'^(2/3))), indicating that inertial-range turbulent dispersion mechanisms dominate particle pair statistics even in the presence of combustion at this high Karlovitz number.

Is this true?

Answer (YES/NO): YES